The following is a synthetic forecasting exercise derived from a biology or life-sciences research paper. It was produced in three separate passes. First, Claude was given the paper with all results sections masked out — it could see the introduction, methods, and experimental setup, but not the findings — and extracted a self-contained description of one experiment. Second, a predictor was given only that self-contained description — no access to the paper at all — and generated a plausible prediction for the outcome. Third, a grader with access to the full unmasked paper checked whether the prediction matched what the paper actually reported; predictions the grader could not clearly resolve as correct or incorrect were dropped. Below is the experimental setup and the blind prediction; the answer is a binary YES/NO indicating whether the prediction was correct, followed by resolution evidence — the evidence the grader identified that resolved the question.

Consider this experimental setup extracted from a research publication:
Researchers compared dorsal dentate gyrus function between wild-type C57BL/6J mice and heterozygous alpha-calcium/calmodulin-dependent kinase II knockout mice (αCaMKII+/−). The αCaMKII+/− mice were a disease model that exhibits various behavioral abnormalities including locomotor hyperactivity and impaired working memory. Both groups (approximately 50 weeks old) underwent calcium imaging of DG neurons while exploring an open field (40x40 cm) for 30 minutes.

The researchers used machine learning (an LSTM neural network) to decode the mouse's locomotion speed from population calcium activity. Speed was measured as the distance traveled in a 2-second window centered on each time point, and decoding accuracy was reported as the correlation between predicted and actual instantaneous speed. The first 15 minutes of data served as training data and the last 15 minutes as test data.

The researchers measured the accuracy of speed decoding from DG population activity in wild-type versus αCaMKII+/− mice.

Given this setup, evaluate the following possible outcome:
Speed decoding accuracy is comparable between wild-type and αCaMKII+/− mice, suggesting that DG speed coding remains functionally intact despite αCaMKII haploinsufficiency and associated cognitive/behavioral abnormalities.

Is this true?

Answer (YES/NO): YES